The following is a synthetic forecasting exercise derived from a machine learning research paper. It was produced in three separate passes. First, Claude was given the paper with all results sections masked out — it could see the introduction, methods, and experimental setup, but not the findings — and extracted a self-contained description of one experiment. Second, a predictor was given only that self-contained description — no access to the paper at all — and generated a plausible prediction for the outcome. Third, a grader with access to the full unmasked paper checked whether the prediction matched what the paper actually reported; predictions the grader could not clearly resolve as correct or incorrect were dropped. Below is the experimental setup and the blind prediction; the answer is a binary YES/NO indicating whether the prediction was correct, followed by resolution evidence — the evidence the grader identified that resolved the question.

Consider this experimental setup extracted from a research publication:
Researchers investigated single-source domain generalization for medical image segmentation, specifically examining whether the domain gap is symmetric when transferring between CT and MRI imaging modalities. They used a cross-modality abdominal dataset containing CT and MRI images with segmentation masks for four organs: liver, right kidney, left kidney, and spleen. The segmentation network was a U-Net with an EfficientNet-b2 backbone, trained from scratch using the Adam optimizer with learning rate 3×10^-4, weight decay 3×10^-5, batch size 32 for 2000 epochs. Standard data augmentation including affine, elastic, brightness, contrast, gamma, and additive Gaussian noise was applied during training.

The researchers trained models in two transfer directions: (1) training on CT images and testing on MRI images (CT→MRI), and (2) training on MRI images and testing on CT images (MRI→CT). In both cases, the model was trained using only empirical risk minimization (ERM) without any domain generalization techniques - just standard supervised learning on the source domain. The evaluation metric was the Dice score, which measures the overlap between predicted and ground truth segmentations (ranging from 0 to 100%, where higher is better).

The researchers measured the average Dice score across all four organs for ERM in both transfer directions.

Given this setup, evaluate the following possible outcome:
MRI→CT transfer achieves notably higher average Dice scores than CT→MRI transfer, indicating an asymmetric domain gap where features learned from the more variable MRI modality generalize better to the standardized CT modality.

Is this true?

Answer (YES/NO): NO